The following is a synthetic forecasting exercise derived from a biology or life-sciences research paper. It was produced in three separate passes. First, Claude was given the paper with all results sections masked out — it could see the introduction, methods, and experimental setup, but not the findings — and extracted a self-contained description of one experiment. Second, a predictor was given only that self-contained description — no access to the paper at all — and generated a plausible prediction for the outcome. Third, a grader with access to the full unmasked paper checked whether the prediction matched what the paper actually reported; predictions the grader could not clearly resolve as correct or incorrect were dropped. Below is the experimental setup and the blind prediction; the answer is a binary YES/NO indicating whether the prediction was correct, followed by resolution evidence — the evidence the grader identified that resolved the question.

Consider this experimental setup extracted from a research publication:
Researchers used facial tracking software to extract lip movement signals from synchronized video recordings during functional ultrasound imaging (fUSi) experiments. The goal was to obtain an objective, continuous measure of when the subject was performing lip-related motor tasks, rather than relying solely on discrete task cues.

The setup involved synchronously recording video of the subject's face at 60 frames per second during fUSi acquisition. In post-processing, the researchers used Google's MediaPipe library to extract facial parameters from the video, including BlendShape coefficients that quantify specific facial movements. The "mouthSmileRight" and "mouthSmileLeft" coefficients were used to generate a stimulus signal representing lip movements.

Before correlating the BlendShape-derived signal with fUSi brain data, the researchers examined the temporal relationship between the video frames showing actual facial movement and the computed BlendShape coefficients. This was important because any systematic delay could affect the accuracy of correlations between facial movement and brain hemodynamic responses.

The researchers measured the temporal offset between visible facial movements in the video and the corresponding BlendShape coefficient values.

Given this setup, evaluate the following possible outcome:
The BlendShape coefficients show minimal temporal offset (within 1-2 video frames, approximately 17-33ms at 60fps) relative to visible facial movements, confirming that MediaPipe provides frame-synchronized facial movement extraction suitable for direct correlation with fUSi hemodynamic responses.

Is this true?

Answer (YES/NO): NO